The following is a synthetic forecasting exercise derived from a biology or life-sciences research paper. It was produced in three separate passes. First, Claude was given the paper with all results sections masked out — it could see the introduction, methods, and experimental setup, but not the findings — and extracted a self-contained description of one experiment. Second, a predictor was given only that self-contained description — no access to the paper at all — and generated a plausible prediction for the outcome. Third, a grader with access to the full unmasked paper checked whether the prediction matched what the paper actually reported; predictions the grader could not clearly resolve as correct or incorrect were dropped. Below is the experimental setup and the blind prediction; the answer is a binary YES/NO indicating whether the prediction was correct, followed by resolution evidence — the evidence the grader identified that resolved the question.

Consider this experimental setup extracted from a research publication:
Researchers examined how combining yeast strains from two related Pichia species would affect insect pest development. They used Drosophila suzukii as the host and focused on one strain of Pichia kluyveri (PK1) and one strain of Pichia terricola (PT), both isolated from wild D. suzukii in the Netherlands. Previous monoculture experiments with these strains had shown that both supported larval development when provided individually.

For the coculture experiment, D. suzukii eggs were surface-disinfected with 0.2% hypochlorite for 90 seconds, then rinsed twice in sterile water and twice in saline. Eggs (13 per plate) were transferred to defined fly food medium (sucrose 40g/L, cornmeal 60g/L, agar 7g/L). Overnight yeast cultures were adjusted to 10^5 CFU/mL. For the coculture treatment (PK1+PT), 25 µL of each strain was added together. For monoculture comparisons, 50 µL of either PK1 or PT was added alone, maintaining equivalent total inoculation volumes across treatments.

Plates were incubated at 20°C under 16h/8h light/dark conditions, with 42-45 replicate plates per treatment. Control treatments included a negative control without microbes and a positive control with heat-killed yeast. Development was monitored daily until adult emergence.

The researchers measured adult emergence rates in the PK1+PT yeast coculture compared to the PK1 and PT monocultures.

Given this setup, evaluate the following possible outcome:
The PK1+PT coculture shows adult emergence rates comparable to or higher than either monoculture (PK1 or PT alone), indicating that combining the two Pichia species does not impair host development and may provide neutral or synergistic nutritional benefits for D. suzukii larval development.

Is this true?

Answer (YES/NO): NO